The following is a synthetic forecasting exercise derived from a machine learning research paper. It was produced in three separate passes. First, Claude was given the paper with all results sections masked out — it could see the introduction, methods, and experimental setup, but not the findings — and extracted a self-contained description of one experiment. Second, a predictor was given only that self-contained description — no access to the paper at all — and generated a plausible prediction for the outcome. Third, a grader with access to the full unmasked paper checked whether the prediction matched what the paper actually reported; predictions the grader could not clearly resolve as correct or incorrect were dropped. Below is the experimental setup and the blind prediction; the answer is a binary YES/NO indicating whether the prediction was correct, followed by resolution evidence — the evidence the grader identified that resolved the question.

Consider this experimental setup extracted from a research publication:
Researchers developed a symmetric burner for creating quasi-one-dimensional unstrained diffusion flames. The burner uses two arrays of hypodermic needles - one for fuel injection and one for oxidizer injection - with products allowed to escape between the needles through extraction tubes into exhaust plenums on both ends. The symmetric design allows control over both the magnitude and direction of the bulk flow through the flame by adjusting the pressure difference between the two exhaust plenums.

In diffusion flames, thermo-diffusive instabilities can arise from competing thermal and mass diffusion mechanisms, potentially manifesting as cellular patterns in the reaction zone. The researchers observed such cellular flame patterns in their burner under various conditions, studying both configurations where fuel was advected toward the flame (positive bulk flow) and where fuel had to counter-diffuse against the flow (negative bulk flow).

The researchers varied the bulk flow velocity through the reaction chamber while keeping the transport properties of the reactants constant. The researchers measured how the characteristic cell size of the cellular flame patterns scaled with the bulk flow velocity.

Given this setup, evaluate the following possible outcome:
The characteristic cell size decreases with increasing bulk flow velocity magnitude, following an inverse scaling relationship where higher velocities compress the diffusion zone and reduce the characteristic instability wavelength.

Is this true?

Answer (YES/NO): YES